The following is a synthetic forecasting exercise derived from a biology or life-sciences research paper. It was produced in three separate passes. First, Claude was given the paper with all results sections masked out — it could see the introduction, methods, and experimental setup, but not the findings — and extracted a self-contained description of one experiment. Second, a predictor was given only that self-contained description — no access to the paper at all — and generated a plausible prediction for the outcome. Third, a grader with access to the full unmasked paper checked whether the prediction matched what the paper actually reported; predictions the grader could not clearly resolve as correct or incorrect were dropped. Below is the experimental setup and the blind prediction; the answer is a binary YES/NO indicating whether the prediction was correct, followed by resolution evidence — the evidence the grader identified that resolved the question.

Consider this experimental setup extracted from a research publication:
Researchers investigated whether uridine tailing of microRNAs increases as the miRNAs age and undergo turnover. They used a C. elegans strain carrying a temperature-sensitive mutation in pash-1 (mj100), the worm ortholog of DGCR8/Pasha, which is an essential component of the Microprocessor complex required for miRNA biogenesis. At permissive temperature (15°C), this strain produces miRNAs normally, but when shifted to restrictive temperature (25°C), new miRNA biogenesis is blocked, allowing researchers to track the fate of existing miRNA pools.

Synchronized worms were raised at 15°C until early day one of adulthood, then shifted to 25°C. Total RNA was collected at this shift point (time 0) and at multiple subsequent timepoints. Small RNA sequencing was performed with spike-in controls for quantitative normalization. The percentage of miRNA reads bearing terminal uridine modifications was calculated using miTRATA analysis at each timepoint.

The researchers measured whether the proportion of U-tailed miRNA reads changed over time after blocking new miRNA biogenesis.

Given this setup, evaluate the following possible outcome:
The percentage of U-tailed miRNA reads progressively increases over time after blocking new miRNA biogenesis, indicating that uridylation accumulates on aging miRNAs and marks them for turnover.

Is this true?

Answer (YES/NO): NO